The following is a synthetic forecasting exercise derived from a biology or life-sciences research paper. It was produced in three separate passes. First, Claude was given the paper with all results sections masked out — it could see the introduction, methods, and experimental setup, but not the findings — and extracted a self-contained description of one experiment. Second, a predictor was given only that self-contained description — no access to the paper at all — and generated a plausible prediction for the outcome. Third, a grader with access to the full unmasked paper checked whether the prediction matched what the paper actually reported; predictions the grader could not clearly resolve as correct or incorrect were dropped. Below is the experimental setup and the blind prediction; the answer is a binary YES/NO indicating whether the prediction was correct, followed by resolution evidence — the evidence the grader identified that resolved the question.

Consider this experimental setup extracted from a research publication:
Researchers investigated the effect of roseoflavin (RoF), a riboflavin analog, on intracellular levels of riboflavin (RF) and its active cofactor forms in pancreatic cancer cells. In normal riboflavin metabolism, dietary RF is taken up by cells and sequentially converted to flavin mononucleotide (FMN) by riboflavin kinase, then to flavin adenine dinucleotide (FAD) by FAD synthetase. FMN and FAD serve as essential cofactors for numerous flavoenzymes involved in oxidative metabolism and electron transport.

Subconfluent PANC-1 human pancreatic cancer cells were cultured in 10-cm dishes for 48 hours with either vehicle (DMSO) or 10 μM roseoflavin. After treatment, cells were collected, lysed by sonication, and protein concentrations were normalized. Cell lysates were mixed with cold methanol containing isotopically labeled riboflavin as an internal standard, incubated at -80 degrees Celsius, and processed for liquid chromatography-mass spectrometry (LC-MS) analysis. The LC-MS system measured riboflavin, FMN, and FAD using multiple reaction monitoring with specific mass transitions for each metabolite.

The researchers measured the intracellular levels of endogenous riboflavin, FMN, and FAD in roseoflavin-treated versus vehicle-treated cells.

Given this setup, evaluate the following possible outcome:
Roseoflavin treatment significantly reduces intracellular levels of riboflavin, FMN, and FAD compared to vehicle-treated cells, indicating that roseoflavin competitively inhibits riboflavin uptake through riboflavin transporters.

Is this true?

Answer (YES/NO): YES